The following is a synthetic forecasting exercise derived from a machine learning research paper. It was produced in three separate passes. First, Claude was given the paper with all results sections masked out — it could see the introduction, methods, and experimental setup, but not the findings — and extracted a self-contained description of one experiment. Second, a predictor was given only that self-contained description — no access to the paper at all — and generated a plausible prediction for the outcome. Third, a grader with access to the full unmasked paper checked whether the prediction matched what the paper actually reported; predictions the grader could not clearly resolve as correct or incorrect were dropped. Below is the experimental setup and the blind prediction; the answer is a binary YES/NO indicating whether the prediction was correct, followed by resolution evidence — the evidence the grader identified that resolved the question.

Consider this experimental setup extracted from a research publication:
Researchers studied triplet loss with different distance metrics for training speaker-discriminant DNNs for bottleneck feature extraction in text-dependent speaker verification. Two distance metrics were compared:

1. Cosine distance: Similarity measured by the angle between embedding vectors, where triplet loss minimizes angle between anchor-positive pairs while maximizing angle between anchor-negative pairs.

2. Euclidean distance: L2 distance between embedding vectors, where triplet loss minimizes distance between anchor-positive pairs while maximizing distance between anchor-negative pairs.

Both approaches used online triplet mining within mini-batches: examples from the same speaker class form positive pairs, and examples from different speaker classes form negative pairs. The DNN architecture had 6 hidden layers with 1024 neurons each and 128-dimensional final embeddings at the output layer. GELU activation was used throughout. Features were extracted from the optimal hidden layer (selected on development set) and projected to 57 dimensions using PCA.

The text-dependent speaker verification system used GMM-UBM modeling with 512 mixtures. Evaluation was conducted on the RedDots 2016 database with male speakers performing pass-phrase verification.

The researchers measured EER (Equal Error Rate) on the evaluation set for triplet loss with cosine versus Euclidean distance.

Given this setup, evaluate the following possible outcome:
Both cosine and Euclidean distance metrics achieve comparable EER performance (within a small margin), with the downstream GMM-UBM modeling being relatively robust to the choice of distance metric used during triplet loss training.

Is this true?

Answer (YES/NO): YES